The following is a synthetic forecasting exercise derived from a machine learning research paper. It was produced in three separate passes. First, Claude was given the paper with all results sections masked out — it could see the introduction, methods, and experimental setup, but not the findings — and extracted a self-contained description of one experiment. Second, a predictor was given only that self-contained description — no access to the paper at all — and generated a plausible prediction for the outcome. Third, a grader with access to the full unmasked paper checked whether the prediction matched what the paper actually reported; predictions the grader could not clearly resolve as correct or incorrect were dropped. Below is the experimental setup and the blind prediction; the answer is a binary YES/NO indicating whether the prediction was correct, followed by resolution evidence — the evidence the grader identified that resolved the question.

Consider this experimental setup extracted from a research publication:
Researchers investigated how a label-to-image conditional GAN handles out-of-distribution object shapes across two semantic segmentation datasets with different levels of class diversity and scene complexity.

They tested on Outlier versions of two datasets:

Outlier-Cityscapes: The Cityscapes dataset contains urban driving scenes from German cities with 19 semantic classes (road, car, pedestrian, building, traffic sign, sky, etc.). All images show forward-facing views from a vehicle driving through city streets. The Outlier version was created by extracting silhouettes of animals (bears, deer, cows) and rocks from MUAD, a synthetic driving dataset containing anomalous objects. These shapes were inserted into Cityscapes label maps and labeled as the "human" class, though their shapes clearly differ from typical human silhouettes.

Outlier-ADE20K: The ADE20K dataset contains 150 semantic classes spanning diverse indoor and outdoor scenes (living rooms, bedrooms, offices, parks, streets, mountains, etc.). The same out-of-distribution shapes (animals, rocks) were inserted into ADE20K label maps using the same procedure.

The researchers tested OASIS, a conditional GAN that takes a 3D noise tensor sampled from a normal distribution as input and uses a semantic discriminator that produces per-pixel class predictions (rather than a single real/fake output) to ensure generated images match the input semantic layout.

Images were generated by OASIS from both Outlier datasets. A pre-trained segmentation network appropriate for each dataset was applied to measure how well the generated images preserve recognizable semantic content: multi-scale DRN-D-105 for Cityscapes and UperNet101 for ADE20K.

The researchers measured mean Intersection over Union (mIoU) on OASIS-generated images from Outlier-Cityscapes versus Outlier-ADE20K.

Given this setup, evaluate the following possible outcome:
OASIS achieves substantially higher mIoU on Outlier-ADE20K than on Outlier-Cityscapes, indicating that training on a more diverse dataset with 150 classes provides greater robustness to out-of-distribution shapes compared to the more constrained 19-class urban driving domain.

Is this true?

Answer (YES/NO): NO